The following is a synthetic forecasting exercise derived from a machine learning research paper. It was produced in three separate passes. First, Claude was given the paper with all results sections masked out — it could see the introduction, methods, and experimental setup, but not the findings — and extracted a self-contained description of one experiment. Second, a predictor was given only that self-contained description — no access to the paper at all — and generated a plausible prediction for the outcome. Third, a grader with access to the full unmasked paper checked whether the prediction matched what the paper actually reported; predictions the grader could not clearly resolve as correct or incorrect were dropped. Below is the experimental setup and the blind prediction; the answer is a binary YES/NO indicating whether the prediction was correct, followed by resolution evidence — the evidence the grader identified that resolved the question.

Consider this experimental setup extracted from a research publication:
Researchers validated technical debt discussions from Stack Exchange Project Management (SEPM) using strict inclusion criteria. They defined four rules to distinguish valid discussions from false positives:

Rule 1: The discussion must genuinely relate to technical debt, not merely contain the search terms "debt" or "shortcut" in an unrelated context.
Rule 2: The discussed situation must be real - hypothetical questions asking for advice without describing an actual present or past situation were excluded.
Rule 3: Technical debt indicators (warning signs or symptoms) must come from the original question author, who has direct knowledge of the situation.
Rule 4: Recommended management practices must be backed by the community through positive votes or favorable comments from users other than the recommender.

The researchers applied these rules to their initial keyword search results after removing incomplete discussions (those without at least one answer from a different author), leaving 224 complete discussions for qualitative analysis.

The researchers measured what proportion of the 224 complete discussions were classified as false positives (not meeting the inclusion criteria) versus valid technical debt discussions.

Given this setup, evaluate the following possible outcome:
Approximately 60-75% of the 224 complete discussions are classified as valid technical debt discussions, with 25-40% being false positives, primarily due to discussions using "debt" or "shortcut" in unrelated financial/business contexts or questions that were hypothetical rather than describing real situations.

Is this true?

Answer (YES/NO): NO